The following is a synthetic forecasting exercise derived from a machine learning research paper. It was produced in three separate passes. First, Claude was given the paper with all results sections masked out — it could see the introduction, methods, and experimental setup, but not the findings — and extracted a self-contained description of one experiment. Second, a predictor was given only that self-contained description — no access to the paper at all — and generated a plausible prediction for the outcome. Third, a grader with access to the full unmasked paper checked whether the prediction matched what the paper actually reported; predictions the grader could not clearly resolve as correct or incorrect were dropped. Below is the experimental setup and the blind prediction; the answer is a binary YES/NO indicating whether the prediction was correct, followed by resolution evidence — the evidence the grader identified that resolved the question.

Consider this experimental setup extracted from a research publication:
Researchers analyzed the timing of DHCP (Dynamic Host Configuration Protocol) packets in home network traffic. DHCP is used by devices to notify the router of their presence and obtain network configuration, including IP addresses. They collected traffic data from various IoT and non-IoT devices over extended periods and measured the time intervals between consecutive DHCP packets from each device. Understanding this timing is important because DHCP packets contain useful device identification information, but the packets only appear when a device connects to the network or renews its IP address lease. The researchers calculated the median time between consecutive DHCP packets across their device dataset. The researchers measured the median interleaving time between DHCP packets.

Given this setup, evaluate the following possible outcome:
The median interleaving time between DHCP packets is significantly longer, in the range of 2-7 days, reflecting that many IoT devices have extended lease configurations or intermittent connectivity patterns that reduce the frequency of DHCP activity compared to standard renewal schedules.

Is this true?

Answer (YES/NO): NO